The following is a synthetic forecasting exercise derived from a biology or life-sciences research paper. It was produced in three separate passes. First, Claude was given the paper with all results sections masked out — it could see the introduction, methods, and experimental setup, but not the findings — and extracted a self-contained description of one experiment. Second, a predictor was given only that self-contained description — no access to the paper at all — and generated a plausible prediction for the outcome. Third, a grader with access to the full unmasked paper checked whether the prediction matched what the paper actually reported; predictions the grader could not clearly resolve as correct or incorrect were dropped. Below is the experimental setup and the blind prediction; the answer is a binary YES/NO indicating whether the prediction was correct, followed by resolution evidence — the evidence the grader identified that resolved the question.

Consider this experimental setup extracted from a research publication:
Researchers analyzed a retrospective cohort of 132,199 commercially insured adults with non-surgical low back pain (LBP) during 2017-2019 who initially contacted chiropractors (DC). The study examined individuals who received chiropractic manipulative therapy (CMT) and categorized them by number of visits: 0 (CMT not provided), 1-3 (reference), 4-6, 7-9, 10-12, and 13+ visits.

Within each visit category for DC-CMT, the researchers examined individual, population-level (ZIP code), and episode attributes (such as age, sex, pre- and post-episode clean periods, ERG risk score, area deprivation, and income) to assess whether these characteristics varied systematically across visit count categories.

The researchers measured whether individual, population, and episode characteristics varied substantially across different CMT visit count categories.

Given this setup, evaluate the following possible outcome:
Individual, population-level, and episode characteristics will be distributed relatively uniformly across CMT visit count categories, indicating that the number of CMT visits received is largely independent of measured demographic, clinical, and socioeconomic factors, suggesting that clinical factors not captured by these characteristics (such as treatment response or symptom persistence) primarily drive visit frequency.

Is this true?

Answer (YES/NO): YES